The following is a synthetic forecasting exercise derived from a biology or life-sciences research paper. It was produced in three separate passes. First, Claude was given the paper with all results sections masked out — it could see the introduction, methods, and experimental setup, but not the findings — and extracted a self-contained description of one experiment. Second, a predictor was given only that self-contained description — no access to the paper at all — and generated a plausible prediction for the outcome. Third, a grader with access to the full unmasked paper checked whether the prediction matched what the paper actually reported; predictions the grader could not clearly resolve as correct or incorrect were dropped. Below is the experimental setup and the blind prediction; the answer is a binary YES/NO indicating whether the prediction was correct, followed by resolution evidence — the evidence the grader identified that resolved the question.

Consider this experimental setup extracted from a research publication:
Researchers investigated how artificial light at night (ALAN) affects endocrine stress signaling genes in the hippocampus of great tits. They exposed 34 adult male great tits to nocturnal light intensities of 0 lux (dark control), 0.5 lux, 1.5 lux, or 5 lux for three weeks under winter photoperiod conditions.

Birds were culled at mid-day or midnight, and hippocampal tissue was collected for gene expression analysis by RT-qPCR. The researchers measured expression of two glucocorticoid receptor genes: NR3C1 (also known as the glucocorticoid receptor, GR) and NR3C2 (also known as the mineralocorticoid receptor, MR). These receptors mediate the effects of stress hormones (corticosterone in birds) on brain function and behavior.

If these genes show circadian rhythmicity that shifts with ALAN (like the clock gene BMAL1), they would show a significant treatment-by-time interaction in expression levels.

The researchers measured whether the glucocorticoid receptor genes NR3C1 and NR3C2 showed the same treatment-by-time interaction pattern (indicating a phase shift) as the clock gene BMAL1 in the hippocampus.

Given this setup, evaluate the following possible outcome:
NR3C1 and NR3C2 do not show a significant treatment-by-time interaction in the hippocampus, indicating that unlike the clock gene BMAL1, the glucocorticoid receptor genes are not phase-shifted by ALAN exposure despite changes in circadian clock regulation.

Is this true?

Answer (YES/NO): YES